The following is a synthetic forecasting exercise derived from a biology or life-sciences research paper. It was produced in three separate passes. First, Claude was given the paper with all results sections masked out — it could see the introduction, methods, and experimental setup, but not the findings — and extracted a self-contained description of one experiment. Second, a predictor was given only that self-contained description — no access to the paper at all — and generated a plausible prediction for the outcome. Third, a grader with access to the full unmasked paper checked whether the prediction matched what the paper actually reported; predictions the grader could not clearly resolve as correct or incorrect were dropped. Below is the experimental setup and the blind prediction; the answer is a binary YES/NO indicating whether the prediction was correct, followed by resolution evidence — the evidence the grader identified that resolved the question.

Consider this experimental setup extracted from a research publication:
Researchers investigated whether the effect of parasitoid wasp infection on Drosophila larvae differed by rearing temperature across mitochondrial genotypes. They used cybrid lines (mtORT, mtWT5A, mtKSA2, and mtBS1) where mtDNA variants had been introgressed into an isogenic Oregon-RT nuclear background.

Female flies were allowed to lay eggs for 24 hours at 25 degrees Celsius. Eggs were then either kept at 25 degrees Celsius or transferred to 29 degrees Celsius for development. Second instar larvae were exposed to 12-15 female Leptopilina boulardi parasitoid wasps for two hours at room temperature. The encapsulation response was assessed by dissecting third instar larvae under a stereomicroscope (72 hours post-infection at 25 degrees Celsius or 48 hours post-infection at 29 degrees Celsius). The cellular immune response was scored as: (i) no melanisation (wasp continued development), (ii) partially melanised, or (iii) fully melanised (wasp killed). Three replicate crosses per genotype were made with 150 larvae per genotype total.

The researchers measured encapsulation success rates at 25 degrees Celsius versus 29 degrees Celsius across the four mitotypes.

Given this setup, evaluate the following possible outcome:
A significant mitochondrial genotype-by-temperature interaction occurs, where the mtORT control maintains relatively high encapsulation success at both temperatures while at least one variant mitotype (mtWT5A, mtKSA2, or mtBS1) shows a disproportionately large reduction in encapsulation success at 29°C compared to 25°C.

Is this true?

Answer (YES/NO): NO